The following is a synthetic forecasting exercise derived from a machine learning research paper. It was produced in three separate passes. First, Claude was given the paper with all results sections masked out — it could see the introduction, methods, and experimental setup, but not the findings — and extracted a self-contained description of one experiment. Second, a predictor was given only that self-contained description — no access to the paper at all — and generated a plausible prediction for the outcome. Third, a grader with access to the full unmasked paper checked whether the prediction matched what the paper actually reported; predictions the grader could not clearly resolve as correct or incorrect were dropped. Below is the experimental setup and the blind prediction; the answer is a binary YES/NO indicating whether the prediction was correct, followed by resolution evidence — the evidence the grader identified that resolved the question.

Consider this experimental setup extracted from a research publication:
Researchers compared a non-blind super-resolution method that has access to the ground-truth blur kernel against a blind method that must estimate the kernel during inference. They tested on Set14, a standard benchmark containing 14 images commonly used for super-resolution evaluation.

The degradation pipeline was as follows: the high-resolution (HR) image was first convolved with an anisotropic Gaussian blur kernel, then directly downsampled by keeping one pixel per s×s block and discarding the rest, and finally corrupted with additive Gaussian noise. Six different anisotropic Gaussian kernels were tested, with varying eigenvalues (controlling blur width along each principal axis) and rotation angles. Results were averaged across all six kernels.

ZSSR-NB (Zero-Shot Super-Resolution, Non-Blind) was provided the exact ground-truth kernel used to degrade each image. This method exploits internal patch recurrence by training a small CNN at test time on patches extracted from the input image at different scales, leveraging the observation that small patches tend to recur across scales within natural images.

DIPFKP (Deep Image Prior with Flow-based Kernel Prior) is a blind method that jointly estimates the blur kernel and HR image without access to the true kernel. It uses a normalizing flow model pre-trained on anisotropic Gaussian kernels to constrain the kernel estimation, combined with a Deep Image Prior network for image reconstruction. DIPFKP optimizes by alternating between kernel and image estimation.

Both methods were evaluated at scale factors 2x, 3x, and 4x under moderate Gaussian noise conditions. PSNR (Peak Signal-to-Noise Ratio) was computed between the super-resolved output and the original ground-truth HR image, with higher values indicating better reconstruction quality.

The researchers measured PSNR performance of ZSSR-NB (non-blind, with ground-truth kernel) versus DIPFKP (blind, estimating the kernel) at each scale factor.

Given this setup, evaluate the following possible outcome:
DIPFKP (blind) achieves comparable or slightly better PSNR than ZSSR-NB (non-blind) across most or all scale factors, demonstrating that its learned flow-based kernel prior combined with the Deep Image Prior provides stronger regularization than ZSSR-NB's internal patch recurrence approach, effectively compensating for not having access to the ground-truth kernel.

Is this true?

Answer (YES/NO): NO